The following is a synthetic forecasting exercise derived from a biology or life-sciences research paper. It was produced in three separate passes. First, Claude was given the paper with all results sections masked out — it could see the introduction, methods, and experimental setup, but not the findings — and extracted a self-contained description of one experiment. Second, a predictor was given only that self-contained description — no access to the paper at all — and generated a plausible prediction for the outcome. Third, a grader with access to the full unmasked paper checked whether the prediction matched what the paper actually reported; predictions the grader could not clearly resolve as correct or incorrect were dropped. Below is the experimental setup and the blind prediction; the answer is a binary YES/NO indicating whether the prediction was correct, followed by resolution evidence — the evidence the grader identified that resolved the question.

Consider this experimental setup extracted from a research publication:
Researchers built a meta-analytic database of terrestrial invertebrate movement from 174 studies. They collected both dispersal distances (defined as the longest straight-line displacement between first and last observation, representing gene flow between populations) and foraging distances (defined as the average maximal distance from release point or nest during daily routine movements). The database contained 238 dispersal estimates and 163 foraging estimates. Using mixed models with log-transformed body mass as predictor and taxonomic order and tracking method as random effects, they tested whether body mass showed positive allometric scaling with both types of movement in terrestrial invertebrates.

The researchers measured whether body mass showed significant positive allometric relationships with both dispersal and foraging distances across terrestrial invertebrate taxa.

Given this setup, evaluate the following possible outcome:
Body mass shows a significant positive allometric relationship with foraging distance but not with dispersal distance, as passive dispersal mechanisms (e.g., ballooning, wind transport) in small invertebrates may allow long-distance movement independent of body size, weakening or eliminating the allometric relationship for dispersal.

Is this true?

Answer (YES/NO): NO